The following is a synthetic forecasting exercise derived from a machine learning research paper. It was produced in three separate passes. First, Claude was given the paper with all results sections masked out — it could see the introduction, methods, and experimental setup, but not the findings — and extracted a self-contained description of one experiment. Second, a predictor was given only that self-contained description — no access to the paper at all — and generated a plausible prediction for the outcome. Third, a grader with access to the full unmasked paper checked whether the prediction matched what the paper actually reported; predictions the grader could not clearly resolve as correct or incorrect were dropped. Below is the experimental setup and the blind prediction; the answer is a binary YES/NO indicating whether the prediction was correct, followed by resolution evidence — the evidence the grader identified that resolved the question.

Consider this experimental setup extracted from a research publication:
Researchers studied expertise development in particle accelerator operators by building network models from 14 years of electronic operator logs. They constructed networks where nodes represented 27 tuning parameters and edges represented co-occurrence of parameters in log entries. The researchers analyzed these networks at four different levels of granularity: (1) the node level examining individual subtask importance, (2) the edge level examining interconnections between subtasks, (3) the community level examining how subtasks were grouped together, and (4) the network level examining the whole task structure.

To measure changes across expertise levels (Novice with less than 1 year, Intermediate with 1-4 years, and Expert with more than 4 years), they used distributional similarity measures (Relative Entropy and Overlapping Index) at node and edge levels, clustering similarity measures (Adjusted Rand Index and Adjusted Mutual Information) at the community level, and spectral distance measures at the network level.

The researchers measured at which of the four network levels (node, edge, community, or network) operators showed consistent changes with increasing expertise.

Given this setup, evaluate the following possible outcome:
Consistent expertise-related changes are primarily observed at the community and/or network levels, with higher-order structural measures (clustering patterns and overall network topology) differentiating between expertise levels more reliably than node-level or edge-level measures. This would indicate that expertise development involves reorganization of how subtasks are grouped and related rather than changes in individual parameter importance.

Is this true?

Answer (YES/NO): NO